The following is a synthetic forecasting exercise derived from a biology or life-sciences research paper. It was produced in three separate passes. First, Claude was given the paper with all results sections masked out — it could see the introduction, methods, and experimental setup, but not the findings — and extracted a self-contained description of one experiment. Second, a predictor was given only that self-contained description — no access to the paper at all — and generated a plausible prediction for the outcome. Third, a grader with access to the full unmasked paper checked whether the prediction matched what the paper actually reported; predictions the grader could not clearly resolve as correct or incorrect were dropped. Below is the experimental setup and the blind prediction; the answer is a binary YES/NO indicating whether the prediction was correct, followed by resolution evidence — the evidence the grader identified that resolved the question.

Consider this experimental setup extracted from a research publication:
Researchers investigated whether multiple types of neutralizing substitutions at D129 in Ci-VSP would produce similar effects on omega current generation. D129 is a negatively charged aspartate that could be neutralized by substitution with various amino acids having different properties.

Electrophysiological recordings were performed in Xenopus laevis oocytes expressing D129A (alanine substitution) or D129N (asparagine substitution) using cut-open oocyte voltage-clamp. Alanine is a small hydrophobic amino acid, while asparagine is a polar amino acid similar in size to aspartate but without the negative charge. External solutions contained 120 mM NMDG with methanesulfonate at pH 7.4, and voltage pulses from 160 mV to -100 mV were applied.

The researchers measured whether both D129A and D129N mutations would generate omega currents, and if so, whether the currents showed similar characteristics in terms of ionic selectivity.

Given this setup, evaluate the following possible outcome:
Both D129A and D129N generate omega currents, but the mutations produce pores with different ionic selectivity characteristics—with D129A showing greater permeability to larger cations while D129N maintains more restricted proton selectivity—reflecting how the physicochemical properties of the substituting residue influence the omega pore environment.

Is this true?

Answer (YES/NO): NO